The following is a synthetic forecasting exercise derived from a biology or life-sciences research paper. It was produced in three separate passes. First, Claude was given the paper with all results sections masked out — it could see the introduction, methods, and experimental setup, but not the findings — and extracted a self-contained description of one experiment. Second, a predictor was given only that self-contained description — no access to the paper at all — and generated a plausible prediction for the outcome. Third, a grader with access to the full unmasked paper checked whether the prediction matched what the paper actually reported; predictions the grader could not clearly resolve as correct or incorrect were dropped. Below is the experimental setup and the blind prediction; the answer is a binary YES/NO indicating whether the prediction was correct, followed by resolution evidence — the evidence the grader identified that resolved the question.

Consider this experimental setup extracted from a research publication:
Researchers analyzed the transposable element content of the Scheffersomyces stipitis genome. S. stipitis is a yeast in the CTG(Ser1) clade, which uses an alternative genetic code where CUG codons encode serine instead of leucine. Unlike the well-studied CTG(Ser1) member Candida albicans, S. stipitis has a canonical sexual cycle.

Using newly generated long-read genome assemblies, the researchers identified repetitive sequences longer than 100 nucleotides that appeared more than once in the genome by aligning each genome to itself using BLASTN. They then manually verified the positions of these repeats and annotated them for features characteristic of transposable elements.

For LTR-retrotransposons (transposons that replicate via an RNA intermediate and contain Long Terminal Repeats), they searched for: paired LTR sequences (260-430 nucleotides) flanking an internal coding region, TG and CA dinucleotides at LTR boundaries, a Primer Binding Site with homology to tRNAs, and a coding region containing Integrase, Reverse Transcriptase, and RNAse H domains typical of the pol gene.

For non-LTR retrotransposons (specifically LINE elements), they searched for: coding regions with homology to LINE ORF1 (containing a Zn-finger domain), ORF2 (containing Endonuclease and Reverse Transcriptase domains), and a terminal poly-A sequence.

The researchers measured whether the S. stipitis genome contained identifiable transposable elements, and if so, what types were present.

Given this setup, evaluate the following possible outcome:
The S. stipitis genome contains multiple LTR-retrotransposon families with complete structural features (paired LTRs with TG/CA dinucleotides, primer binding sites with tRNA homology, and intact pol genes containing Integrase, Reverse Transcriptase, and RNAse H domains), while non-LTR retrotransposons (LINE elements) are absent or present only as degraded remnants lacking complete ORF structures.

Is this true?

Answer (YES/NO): NO